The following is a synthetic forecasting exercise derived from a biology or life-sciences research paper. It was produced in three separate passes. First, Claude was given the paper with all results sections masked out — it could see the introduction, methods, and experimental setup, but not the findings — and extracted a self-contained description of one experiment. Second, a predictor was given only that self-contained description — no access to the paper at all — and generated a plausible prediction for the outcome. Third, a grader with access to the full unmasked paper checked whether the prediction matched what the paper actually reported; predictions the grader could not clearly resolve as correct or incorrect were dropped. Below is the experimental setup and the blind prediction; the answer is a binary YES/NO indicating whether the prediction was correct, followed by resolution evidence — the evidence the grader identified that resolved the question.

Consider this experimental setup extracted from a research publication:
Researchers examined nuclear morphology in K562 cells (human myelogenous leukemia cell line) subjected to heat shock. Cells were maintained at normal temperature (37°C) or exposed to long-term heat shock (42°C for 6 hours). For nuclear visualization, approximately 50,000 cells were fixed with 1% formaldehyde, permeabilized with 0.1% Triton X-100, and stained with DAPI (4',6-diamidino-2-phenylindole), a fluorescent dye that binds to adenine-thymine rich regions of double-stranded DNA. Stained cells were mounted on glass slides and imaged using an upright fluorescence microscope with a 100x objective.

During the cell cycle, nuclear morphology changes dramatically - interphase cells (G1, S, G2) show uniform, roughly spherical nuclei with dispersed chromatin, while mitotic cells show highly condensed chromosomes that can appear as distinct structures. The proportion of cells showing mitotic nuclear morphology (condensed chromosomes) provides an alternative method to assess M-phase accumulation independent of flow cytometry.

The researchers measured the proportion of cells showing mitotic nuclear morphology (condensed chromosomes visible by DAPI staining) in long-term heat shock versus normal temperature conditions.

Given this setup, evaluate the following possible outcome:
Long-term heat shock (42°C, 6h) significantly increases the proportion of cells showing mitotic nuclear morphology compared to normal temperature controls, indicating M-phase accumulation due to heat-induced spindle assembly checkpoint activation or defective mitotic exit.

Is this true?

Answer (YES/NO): YES